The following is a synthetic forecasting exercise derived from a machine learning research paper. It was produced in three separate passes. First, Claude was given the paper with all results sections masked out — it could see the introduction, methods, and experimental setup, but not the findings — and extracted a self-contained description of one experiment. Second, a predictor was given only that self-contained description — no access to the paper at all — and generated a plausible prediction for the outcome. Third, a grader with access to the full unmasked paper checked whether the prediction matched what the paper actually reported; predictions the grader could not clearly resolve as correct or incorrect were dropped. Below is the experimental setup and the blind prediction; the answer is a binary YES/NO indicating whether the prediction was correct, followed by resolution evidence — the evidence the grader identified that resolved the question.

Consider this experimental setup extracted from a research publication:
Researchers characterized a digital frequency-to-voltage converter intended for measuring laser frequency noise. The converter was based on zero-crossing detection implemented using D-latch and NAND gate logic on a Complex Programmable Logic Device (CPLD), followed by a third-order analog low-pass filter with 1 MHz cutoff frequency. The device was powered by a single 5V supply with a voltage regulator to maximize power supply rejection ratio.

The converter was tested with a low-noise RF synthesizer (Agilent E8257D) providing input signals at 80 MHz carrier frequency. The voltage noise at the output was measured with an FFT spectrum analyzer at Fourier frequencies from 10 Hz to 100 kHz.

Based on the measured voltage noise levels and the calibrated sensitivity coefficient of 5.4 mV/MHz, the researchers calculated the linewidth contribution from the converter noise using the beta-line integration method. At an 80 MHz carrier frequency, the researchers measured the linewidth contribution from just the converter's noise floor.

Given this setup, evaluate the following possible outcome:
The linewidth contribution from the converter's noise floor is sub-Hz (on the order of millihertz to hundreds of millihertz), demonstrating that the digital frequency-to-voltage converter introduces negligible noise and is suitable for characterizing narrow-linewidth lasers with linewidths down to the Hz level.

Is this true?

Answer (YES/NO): NO